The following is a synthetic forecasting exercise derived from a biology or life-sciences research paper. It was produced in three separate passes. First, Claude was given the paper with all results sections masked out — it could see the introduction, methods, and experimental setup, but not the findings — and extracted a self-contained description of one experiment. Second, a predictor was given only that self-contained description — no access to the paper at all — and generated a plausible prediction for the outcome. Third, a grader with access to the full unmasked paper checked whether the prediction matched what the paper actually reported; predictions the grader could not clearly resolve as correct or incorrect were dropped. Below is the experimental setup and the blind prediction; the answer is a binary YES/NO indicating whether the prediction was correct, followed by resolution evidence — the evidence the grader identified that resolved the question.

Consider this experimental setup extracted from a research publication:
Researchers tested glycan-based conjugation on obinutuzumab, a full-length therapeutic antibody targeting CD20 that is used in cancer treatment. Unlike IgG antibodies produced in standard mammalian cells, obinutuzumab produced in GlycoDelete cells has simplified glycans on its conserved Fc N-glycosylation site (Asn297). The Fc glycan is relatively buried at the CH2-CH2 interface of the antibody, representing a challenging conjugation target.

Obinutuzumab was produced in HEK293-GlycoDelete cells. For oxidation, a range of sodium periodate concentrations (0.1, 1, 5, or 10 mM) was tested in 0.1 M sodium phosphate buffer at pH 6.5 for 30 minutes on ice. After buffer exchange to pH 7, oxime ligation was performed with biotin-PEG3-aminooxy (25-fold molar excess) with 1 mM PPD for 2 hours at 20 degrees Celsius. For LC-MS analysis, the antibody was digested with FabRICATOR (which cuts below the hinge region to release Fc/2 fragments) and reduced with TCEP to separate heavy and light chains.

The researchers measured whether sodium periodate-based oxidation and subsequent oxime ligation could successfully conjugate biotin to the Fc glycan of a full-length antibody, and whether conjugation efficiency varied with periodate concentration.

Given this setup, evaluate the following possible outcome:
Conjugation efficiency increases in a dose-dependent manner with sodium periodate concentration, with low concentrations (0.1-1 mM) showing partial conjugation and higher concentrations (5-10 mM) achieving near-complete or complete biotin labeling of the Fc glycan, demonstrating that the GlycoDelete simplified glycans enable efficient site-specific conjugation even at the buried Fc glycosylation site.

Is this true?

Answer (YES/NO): NO